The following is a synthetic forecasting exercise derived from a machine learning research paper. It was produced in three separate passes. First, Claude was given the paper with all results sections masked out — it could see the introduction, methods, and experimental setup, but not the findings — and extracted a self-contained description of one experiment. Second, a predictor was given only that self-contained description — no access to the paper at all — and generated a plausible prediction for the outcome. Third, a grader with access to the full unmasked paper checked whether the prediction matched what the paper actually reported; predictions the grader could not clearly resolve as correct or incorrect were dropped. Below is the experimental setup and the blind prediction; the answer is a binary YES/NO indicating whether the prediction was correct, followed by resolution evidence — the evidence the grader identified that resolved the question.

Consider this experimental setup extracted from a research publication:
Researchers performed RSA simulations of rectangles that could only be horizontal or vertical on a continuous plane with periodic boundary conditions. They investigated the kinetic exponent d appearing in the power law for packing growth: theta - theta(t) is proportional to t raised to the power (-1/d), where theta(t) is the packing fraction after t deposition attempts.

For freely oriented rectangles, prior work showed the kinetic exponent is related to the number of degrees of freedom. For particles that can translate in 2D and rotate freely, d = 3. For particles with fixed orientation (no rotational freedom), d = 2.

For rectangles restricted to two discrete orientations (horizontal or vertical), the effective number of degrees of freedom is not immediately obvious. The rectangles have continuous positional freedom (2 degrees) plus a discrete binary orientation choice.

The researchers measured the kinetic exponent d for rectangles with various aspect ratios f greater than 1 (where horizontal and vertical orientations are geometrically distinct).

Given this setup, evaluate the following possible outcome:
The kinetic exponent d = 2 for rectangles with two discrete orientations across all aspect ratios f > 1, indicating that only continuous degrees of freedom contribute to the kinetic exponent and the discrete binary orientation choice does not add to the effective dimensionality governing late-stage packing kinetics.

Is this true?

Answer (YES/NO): NO